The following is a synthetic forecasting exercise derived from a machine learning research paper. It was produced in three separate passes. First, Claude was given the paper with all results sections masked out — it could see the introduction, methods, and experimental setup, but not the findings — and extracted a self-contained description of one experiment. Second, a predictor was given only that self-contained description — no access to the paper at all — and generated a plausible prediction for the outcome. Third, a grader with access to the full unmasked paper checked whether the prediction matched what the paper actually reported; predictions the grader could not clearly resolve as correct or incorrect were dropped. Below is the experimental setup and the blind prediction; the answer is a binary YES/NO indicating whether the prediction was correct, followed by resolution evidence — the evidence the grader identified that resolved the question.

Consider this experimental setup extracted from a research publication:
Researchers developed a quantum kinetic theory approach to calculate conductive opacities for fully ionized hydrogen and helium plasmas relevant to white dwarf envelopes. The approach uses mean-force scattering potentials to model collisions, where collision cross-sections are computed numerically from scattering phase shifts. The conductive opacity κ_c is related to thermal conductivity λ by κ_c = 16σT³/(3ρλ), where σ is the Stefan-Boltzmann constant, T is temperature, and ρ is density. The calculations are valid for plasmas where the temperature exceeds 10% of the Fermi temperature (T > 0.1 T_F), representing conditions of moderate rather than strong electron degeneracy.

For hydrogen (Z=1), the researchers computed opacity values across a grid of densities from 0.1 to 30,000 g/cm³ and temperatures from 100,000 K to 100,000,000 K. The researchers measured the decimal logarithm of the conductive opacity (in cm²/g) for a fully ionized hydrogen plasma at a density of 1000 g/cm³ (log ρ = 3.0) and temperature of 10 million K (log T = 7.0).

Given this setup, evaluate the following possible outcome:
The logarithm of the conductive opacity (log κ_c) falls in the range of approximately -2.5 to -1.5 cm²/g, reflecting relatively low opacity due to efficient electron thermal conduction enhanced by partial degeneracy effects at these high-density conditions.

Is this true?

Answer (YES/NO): NO